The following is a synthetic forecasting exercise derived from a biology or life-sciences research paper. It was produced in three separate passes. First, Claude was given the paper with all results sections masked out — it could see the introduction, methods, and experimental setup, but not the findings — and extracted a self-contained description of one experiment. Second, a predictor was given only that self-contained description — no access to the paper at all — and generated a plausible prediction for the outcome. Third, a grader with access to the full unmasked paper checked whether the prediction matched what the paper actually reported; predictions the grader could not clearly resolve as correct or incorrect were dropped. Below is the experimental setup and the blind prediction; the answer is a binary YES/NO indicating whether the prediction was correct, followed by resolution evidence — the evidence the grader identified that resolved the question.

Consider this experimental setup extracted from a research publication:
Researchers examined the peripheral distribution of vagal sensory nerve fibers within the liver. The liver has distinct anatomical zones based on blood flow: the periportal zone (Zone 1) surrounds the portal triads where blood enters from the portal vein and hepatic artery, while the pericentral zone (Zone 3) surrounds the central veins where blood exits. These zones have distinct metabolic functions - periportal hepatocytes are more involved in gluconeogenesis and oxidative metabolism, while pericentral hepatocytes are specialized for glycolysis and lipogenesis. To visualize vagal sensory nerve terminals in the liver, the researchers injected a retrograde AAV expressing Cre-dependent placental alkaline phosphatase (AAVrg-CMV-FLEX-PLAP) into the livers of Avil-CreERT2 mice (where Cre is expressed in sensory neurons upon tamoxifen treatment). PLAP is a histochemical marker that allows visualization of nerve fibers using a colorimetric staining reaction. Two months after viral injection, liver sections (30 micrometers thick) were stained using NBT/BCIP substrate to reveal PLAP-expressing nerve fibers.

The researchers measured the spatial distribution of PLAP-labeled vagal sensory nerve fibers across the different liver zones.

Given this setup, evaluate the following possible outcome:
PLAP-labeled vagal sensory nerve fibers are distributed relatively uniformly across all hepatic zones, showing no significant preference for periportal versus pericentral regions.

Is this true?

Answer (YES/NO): NO